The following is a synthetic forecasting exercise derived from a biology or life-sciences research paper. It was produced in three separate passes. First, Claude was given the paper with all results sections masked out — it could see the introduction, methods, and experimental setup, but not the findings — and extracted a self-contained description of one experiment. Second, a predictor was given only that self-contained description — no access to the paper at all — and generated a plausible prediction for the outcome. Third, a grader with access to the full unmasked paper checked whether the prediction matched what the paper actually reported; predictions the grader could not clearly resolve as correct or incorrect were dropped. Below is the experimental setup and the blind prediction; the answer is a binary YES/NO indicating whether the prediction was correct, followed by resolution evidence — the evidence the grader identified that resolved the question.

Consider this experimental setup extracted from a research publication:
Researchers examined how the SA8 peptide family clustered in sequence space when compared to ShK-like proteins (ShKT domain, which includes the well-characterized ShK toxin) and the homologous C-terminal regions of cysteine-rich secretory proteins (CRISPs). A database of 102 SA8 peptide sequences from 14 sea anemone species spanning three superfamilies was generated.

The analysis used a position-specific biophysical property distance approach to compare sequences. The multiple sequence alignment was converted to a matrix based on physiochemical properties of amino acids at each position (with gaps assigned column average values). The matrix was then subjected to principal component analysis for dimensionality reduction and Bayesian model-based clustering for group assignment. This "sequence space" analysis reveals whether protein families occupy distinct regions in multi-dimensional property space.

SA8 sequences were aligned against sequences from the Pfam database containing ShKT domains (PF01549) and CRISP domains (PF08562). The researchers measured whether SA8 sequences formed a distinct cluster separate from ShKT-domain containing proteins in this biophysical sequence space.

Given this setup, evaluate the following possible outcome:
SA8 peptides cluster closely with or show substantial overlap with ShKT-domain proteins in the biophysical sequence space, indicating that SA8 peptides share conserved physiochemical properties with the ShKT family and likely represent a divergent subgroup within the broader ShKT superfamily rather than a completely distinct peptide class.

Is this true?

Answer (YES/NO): NO